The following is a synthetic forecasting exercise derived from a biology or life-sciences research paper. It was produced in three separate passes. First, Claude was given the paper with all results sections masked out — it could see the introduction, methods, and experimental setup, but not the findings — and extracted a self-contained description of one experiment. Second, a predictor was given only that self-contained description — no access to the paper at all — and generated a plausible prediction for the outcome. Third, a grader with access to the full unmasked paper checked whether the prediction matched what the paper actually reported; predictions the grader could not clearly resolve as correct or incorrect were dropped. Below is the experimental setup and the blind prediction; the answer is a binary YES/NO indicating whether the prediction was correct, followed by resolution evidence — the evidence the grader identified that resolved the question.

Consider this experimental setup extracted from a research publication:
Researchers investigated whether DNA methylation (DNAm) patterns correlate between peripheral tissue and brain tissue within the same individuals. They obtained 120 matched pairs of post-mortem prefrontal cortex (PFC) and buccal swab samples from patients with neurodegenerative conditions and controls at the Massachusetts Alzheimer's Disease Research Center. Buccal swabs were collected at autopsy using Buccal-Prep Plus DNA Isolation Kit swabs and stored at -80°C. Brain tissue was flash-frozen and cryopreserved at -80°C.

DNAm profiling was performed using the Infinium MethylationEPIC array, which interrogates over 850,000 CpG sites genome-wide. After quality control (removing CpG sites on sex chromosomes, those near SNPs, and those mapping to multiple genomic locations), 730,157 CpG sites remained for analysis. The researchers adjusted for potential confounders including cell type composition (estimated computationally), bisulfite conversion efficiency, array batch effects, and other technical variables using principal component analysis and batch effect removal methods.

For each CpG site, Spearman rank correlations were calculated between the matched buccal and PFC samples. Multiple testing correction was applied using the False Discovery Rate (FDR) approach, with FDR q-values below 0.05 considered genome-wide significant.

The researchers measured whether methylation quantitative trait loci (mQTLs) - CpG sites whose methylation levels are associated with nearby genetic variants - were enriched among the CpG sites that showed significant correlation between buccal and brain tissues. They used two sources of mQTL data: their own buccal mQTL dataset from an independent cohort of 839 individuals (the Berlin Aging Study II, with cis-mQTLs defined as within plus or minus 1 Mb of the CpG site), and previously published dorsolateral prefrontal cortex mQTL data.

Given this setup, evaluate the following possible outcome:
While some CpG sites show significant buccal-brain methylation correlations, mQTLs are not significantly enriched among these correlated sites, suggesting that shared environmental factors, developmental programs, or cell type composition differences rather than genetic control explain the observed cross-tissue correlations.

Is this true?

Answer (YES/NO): NO